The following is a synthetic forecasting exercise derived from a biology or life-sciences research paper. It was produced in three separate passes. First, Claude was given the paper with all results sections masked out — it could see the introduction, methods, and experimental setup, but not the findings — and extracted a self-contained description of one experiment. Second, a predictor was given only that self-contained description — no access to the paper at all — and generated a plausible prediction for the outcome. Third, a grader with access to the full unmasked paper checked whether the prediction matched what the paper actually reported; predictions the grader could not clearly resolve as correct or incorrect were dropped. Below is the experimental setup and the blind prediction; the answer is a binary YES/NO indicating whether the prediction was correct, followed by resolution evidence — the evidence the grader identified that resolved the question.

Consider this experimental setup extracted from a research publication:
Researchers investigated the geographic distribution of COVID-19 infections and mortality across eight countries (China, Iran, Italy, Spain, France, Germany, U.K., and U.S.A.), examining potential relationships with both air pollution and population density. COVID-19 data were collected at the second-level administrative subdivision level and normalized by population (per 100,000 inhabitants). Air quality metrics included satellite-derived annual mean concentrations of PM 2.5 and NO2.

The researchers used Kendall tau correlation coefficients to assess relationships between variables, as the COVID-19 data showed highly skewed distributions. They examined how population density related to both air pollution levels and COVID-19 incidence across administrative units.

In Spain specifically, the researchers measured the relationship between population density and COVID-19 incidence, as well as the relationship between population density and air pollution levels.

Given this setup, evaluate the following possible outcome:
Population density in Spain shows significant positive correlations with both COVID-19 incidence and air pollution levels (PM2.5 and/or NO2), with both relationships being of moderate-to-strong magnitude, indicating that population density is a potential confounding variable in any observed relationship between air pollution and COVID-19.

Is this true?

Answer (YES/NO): NO